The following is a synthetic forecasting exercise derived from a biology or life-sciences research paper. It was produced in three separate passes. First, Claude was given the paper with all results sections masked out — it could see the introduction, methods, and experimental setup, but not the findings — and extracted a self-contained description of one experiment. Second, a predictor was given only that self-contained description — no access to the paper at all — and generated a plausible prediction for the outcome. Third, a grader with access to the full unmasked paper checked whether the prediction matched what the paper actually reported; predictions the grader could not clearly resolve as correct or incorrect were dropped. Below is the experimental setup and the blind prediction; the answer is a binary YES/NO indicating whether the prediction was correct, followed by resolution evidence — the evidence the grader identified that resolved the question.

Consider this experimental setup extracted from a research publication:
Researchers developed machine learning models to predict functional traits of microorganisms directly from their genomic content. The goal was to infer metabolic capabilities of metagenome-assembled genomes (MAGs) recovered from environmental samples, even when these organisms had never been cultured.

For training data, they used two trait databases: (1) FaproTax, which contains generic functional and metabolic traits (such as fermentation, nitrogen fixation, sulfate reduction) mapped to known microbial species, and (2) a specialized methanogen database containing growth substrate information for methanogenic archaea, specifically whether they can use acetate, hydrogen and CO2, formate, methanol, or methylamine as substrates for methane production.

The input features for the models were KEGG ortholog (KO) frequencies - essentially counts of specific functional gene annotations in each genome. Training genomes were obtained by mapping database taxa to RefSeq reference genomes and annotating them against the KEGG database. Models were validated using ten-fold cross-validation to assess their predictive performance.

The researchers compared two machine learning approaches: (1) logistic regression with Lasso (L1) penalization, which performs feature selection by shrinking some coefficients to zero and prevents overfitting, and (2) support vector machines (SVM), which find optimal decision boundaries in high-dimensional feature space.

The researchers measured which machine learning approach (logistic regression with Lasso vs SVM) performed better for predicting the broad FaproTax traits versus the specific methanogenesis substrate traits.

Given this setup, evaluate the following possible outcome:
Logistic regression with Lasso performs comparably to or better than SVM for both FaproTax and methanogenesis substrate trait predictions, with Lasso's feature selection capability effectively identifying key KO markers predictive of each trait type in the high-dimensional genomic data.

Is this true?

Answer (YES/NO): NO